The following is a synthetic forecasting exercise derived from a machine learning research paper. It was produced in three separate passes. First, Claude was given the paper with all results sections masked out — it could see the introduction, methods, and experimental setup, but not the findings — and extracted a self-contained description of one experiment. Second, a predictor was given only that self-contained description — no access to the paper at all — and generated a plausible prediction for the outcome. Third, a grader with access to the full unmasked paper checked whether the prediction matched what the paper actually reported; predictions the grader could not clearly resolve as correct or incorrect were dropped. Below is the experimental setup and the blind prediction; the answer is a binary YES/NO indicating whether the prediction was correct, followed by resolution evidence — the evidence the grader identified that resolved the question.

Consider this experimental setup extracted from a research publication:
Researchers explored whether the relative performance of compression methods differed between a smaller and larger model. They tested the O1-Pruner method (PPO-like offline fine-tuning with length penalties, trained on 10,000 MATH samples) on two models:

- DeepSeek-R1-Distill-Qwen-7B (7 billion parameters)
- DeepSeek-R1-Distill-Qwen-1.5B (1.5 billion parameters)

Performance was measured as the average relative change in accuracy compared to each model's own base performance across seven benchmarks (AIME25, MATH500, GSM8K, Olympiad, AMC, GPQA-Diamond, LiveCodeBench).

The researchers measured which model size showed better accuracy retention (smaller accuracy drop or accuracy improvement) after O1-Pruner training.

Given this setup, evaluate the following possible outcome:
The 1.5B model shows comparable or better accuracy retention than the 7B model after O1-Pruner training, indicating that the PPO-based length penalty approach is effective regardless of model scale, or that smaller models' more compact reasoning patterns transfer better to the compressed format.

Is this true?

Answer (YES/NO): YES